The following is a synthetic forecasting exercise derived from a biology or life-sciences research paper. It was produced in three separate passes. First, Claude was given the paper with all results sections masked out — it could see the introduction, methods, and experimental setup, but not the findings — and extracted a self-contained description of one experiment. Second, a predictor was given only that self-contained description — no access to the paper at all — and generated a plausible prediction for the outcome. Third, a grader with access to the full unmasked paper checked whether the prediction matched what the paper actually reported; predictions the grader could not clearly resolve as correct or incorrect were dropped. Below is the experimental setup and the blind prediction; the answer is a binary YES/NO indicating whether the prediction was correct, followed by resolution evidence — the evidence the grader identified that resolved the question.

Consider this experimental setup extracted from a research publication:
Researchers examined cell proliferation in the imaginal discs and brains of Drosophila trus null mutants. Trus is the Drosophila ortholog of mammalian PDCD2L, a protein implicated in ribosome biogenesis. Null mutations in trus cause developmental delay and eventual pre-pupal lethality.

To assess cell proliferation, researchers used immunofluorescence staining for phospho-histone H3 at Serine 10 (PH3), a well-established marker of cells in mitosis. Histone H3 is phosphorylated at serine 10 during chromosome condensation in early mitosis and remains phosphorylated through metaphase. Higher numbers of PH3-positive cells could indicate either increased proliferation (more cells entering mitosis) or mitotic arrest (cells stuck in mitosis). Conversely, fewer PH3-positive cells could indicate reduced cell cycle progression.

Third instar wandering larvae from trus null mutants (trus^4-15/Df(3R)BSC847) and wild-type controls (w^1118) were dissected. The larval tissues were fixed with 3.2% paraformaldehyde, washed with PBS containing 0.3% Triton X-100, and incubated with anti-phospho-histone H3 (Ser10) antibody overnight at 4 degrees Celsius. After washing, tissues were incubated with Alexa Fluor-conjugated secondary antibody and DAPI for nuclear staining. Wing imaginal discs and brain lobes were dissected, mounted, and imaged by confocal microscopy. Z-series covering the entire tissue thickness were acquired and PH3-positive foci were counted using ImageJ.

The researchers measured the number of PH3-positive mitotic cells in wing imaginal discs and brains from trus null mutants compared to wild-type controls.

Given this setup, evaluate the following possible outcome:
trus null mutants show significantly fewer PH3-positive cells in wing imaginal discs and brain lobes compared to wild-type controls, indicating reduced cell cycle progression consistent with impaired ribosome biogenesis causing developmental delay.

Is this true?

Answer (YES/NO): YES